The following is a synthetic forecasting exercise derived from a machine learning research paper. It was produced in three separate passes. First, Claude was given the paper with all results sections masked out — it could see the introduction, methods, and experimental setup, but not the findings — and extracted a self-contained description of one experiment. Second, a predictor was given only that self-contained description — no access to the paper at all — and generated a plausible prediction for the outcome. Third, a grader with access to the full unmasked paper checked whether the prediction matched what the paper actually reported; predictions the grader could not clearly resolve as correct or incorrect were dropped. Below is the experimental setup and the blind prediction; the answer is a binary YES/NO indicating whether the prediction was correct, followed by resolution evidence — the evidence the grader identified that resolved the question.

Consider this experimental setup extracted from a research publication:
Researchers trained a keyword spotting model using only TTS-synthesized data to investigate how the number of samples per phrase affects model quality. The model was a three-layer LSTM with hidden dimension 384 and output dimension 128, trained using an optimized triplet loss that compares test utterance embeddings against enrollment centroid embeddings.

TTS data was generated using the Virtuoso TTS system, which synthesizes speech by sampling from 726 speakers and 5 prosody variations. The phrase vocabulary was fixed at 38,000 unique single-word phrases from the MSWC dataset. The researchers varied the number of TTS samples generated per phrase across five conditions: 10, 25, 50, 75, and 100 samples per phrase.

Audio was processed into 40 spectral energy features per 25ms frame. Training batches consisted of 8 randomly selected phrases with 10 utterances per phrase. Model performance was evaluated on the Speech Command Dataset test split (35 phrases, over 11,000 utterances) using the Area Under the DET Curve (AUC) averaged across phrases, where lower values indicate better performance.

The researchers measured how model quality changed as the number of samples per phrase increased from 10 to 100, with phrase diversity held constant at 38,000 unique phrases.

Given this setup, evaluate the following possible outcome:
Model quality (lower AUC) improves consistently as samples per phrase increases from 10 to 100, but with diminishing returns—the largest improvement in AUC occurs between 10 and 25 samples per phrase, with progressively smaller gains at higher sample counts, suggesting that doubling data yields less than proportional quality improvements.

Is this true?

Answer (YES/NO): NO